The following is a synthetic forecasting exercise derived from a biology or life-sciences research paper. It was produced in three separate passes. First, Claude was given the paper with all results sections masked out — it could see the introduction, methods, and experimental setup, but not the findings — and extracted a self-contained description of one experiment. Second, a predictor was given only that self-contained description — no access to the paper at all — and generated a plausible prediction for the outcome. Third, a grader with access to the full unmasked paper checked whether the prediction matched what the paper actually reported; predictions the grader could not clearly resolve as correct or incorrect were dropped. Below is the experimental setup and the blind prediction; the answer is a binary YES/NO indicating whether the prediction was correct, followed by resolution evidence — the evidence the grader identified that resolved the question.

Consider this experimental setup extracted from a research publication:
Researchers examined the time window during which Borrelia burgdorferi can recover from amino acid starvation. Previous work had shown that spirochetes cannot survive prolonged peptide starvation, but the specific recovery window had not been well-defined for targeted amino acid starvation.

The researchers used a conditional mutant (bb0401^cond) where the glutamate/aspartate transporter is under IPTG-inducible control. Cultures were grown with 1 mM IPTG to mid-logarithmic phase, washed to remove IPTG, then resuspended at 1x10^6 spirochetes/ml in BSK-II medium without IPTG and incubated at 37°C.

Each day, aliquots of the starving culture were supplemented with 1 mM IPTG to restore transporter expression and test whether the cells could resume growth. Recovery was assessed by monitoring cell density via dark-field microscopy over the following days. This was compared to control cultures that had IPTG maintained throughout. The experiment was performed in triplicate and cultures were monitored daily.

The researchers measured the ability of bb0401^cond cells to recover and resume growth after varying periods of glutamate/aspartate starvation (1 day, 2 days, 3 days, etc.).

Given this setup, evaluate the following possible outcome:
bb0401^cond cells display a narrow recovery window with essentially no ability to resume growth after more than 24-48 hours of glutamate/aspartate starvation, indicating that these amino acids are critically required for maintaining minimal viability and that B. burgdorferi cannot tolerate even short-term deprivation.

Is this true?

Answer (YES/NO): NO